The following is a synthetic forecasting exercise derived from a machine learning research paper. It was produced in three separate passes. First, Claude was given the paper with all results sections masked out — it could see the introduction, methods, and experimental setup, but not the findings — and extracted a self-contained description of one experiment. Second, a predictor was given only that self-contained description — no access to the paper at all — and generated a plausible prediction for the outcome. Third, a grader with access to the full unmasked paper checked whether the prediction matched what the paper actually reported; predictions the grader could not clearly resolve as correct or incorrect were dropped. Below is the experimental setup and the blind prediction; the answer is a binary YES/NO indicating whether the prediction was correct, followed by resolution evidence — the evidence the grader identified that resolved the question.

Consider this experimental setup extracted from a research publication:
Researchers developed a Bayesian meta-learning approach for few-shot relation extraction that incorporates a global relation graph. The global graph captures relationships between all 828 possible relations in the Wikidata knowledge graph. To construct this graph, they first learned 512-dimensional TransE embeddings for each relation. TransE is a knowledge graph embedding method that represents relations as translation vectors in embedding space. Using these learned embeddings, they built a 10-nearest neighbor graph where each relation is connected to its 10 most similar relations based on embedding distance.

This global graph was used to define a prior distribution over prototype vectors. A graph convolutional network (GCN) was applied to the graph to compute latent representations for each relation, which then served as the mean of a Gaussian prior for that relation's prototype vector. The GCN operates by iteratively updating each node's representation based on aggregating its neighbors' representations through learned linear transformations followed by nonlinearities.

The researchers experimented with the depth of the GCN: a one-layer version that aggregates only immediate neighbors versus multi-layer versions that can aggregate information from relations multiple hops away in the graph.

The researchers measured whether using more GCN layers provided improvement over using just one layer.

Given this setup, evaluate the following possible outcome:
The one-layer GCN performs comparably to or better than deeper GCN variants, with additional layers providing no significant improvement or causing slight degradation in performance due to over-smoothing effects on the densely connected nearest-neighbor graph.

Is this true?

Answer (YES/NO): NO